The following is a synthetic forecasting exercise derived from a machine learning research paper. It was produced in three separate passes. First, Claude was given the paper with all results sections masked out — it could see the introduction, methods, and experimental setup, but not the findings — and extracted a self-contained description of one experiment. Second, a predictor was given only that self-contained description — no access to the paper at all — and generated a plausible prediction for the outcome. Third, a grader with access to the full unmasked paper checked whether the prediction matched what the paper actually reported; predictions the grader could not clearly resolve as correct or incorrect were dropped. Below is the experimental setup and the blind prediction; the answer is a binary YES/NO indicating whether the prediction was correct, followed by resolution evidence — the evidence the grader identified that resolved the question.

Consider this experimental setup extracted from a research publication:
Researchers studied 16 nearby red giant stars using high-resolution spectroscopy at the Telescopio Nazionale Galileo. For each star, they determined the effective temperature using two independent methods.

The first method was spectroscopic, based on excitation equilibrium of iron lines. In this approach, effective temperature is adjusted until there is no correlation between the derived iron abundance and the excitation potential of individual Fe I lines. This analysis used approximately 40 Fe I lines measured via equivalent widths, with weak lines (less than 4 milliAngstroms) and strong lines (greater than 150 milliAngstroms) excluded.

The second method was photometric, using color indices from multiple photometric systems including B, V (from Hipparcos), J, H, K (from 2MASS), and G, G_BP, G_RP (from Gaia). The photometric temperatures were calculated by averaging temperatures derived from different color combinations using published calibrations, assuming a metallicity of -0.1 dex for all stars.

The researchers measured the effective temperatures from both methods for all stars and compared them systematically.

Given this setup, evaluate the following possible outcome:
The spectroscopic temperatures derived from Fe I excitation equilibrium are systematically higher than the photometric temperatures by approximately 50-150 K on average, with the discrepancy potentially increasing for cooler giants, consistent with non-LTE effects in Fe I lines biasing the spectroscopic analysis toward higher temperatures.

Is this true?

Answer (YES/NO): YES